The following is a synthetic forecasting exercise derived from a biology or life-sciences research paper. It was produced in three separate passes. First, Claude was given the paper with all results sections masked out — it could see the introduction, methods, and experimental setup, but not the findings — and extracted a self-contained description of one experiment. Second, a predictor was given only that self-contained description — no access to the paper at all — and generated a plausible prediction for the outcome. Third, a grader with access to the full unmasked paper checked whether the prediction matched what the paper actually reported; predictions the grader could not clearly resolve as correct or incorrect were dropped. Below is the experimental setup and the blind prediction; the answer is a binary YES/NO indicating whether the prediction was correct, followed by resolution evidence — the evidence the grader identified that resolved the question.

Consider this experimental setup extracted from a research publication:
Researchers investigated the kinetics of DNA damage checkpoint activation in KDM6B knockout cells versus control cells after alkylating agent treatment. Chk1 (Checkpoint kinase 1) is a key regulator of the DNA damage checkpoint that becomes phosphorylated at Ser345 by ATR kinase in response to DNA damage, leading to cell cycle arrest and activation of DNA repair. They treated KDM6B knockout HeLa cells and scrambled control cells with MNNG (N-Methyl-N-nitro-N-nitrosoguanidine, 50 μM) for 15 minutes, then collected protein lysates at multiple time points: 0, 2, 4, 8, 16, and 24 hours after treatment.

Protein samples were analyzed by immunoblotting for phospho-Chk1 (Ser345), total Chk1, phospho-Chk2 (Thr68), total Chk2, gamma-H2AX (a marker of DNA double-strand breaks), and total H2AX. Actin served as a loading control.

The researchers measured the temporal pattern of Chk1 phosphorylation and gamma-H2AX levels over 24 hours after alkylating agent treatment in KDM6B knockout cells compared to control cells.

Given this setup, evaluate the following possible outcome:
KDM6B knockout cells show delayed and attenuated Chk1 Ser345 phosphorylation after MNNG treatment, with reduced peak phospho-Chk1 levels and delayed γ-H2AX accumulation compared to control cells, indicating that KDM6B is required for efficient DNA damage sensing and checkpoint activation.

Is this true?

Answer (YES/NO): NO